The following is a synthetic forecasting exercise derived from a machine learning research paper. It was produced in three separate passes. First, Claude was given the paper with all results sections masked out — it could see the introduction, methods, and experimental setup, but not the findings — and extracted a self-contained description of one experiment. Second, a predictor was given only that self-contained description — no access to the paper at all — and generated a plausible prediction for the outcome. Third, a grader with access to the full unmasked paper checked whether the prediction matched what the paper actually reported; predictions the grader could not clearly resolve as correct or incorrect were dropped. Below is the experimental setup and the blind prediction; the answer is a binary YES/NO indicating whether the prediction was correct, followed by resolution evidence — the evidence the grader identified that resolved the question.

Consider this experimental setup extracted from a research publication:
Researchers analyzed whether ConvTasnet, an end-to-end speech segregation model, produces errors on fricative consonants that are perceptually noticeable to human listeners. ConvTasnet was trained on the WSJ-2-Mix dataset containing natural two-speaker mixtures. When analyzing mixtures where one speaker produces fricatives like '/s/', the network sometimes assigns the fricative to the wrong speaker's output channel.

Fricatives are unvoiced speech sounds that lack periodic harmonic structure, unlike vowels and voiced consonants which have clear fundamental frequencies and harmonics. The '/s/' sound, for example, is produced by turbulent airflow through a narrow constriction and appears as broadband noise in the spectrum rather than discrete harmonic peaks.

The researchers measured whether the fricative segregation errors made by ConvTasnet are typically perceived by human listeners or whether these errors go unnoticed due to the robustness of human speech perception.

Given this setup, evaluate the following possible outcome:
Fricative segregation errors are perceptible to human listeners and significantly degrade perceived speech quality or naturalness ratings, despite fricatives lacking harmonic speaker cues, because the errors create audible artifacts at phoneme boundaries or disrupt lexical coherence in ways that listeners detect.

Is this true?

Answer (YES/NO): NO